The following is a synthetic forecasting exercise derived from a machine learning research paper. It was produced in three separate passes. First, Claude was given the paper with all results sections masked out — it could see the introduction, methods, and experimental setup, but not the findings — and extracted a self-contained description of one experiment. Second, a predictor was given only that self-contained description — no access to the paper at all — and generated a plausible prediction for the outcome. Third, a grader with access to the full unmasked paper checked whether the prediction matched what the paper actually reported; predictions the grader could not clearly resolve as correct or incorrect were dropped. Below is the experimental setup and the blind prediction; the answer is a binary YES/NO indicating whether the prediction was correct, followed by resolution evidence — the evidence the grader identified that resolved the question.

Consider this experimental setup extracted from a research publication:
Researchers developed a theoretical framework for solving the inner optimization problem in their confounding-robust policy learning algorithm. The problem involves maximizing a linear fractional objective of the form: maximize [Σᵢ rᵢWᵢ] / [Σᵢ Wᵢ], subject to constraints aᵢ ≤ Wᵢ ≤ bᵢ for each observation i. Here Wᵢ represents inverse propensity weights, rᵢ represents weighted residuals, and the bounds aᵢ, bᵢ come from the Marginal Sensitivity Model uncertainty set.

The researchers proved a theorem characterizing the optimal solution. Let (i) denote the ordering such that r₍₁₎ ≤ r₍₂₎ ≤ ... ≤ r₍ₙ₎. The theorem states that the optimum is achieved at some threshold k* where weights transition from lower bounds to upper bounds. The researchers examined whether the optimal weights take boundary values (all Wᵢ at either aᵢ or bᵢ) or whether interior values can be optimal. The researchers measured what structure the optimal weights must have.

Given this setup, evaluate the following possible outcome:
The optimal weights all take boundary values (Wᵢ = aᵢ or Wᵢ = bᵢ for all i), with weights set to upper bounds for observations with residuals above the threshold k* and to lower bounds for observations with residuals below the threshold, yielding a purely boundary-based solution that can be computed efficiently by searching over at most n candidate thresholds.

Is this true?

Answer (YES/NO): YES